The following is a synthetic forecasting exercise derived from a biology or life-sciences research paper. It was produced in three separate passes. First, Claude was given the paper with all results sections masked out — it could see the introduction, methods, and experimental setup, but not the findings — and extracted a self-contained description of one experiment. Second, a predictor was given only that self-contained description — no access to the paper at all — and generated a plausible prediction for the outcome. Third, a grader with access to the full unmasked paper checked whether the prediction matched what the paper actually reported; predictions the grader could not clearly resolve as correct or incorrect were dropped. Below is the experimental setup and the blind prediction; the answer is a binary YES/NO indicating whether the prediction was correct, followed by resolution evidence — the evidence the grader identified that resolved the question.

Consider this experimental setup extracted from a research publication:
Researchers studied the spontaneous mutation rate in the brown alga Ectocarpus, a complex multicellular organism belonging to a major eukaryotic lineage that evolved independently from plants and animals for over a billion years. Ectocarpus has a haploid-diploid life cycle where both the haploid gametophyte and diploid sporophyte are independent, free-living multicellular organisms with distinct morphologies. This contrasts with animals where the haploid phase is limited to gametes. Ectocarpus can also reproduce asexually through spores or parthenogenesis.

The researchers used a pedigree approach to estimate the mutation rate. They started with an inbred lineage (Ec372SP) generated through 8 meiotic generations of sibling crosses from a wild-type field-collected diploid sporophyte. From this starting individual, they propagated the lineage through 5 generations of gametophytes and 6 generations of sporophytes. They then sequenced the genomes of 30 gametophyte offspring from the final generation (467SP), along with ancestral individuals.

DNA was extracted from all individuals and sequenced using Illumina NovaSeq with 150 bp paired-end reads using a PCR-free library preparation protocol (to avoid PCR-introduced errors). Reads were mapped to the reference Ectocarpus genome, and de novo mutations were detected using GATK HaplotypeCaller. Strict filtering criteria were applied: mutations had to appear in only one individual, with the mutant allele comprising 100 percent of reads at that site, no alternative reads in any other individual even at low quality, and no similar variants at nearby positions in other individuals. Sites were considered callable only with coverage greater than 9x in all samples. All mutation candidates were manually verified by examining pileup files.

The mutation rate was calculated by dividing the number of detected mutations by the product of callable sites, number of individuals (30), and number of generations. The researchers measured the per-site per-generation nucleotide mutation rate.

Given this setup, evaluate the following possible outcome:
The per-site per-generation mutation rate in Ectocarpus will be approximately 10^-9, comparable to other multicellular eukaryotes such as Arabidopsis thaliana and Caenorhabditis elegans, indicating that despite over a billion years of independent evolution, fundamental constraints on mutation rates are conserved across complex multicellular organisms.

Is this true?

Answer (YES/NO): NO